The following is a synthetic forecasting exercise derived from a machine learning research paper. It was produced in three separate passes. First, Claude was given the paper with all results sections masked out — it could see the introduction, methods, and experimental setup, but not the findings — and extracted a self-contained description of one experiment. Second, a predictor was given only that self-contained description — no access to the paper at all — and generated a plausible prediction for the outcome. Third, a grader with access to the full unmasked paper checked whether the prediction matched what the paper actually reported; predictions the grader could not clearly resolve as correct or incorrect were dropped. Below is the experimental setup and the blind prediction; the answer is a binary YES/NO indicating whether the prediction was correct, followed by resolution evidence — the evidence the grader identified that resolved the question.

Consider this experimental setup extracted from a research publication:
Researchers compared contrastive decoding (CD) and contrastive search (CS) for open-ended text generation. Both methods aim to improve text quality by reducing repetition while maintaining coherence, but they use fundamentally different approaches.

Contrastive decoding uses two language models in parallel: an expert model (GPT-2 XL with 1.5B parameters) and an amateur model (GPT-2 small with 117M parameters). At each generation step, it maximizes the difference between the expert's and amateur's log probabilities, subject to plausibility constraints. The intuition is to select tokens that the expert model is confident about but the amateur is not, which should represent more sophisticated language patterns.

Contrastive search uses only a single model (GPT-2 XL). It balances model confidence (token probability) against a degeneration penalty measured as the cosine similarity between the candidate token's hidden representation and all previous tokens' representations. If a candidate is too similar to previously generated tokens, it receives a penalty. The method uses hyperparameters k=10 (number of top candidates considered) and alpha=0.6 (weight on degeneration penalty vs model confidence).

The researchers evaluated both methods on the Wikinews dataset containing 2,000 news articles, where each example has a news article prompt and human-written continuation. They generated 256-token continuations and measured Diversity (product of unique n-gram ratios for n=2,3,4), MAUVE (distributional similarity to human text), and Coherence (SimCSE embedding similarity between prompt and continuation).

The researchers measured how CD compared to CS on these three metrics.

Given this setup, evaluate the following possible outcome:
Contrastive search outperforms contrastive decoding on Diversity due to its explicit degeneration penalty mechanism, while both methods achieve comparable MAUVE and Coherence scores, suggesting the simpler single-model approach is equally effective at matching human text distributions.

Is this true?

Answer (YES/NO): NO